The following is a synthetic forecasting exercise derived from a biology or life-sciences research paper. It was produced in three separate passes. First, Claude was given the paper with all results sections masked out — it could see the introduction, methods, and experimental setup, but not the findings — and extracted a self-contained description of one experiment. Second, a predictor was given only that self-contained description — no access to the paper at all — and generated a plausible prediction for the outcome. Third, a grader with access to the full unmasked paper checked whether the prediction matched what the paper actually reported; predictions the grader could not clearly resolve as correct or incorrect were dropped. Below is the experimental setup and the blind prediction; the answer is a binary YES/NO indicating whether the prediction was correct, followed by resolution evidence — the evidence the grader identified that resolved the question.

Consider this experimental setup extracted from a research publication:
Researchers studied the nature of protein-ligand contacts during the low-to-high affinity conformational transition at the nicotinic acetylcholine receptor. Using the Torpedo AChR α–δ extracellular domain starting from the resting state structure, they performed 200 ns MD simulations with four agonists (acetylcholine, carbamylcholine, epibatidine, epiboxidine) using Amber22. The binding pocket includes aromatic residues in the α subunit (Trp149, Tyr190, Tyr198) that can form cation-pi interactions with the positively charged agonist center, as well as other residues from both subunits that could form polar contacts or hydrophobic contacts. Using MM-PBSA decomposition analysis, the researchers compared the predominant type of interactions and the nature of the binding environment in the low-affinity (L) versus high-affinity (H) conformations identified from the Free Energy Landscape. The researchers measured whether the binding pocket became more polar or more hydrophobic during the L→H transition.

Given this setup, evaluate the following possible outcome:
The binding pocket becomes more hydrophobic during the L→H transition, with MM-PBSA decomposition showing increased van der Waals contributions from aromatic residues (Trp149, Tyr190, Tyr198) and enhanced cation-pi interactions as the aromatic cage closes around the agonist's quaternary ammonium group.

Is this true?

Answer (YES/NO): NO